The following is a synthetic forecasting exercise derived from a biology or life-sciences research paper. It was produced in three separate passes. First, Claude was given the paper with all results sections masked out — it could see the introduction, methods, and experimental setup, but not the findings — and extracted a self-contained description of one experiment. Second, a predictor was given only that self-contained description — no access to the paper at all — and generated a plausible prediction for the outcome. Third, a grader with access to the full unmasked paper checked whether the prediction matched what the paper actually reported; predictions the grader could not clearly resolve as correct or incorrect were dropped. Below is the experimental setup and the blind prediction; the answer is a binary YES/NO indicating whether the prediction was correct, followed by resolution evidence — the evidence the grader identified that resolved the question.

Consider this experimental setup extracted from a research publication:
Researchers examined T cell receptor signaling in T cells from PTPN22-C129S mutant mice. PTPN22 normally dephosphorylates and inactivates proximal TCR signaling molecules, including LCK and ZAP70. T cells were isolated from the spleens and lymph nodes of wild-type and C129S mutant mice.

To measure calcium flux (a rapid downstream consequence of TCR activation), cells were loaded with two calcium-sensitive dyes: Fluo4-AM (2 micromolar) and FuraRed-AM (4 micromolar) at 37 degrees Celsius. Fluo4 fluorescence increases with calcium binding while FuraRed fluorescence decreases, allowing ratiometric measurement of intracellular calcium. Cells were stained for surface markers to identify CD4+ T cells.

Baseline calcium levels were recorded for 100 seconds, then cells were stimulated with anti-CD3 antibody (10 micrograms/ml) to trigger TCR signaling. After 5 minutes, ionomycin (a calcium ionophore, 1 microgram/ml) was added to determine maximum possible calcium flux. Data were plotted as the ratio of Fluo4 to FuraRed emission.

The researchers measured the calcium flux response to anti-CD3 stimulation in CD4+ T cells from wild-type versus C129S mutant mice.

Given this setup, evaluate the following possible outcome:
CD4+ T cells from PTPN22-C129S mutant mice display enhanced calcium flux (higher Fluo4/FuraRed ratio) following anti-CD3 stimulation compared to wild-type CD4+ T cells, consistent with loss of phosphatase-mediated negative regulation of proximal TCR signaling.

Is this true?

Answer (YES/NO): YES